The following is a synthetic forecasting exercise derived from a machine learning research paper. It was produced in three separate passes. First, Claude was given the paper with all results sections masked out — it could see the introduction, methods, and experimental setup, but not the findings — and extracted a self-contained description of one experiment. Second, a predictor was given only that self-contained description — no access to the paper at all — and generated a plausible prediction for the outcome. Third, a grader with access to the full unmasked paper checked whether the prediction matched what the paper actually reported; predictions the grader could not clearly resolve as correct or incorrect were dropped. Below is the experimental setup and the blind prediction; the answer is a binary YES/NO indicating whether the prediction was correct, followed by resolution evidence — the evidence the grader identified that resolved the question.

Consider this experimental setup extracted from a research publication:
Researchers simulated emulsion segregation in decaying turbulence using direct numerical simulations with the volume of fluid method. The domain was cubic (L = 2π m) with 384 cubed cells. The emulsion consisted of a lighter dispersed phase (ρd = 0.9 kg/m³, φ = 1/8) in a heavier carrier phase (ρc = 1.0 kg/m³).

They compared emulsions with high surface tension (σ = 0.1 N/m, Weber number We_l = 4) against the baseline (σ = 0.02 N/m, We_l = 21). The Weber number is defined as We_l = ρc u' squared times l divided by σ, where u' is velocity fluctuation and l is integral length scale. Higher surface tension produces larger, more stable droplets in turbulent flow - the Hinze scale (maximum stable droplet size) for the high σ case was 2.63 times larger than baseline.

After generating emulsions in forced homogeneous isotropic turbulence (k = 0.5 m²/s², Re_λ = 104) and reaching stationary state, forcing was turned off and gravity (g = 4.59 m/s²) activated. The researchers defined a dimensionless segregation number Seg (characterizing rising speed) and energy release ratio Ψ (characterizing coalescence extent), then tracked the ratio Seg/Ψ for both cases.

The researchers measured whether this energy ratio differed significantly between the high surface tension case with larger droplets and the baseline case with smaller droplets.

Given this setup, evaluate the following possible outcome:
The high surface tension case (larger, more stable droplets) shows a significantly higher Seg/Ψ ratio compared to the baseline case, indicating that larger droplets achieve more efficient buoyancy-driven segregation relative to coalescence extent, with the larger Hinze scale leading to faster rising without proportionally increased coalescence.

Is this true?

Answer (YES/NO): NO